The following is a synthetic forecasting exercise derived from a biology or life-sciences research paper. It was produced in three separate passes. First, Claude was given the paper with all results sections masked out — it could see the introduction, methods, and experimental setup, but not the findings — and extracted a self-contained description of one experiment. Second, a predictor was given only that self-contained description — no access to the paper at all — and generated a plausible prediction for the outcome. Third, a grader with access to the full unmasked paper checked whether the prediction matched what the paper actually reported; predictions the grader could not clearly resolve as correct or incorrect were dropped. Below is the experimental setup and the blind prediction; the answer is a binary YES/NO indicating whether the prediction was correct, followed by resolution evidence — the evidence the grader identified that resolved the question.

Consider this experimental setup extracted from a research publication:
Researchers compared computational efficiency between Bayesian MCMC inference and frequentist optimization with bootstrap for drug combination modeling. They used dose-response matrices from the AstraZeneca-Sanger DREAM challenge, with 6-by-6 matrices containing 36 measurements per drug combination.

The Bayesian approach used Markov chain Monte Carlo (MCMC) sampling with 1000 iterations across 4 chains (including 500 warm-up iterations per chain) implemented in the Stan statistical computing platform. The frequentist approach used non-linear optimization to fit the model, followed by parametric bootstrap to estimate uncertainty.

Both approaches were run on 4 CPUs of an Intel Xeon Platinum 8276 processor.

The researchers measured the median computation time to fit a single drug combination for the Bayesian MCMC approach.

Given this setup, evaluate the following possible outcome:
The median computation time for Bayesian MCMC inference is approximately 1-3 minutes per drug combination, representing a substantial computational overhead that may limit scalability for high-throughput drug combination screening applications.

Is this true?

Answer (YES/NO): NO